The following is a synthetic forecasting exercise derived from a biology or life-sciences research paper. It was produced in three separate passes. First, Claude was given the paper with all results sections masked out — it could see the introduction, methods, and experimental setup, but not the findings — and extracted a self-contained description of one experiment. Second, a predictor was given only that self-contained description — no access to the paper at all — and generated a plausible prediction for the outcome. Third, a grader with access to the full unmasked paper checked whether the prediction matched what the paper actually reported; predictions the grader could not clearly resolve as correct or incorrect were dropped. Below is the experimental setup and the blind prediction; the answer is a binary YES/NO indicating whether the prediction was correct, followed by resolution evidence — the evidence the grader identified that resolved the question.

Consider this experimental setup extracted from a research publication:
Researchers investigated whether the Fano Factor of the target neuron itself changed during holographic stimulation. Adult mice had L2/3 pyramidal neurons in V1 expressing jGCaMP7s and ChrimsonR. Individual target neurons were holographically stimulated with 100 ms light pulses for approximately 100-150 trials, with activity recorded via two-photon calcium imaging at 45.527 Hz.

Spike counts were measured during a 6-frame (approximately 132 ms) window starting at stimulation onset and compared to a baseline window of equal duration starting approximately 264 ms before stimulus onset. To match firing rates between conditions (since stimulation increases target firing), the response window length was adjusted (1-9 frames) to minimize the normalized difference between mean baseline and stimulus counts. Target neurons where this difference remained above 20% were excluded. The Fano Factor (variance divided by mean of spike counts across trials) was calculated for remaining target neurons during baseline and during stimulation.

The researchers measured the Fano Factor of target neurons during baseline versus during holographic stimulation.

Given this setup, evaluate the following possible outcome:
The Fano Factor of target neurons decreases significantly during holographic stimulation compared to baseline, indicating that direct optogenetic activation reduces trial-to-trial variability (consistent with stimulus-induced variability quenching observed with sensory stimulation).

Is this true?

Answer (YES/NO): YES